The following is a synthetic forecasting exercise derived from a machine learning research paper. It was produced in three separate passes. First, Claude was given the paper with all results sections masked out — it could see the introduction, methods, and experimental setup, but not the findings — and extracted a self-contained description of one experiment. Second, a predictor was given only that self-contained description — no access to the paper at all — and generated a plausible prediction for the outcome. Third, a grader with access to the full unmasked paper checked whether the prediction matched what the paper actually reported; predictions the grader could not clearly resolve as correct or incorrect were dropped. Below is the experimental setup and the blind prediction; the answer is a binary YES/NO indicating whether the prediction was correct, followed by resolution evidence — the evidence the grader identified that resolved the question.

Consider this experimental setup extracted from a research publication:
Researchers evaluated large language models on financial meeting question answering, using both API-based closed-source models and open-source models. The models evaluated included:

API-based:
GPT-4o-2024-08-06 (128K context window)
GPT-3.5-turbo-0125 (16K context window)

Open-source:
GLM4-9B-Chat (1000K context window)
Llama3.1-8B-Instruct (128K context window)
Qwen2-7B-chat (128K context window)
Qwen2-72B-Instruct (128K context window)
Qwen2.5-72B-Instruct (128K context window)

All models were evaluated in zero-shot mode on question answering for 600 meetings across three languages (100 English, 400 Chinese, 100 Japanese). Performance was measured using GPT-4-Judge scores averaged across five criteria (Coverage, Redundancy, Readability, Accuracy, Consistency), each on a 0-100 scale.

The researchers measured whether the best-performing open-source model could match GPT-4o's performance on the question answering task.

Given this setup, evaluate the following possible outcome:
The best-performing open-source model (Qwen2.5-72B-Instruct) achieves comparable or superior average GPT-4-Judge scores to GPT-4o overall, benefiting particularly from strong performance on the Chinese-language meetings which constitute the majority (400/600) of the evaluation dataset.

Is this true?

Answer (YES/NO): NO